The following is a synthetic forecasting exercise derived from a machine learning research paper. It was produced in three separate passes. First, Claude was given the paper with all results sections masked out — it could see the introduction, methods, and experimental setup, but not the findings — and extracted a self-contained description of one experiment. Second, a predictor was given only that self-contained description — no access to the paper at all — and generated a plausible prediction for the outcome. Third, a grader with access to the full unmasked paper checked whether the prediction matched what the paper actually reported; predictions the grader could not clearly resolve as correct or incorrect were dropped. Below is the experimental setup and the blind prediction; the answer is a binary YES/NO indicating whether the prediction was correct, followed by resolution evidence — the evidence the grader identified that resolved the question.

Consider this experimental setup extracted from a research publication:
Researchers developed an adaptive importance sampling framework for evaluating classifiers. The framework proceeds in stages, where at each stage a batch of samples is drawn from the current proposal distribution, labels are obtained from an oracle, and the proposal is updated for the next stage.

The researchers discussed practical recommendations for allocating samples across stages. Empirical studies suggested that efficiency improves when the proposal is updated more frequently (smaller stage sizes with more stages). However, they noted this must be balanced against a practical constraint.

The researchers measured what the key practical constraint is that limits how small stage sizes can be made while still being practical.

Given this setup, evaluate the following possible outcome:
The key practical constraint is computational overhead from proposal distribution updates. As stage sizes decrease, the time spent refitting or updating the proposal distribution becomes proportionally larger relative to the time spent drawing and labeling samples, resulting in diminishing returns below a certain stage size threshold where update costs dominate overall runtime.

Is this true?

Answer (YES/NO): NO